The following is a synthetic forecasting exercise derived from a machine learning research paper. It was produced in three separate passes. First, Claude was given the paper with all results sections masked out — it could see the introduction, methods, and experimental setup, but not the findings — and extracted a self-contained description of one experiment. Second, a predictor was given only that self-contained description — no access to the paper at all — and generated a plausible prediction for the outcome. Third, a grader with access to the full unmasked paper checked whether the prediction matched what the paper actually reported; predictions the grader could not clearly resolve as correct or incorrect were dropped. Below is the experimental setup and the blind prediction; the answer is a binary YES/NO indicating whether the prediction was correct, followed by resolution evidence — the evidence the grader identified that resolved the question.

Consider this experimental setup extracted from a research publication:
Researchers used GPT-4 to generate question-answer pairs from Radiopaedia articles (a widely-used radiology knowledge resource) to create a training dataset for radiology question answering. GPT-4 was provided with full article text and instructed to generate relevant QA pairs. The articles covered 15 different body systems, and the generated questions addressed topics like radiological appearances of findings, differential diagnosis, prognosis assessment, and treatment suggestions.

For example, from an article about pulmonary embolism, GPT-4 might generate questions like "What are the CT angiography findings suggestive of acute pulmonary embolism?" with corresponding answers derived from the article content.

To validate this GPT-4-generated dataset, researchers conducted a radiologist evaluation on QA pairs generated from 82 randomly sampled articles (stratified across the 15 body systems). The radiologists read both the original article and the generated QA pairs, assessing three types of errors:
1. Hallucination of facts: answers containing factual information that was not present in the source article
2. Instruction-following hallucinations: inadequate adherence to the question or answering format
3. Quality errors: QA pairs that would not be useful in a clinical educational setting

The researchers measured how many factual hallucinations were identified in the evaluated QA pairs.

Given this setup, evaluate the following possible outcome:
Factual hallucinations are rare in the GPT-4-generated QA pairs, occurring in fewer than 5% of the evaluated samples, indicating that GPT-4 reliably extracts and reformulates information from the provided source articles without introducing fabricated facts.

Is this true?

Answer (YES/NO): YES